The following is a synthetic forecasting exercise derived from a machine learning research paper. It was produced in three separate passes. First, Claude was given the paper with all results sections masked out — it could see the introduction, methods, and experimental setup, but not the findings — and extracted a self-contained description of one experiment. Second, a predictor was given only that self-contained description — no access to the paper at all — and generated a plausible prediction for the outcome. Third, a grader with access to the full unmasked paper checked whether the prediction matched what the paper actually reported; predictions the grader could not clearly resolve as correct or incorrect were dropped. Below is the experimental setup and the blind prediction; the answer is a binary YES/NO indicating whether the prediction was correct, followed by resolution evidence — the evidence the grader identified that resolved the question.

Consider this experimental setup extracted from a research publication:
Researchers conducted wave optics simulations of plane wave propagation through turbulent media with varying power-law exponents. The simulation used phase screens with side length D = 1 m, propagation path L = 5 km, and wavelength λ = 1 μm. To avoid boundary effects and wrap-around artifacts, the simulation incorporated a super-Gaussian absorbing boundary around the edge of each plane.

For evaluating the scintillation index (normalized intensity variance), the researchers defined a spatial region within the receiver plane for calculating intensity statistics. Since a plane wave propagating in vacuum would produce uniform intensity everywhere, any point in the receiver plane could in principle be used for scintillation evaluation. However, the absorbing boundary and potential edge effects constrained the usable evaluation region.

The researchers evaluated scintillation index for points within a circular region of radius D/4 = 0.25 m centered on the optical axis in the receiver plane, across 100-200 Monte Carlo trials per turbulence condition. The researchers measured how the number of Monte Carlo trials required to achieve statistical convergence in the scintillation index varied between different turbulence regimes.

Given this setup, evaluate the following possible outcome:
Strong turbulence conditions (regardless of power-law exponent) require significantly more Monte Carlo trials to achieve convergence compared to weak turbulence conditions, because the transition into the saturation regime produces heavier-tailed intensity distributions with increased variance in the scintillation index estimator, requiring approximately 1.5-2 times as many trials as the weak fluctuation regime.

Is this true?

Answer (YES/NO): NO